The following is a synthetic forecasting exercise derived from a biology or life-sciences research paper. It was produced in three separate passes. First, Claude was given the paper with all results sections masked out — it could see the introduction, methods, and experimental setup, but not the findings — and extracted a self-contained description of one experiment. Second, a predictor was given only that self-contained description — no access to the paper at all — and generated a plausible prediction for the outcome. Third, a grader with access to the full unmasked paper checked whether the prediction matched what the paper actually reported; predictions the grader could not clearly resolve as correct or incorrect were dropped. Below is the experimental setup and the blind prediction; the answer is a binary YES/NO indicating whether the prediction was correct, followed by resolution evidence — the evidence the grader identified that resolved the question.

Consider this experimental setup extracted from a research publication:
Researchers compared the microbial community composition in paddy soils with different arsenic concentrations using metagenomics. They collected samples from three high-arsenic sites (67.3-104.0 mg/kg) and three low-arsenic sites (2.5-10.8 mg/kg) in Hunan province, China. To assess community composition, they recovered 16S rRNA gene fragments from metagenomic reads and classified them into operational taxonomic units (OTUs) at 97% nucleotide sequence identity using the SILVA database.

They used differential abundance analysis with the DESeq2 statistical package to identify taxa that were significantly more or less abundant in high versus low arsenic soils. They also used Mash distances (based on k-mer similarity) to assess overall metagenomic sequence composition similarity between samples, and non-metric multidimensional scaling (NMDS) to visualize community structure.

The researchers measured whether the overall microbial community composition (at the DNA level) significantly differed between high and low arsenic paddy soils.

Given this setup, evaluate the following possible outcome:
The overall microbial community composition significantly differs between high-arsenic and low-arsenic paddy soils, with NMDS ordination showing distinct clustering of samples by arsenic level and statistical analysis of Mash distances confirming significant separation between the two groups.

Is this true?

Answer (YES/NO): NO